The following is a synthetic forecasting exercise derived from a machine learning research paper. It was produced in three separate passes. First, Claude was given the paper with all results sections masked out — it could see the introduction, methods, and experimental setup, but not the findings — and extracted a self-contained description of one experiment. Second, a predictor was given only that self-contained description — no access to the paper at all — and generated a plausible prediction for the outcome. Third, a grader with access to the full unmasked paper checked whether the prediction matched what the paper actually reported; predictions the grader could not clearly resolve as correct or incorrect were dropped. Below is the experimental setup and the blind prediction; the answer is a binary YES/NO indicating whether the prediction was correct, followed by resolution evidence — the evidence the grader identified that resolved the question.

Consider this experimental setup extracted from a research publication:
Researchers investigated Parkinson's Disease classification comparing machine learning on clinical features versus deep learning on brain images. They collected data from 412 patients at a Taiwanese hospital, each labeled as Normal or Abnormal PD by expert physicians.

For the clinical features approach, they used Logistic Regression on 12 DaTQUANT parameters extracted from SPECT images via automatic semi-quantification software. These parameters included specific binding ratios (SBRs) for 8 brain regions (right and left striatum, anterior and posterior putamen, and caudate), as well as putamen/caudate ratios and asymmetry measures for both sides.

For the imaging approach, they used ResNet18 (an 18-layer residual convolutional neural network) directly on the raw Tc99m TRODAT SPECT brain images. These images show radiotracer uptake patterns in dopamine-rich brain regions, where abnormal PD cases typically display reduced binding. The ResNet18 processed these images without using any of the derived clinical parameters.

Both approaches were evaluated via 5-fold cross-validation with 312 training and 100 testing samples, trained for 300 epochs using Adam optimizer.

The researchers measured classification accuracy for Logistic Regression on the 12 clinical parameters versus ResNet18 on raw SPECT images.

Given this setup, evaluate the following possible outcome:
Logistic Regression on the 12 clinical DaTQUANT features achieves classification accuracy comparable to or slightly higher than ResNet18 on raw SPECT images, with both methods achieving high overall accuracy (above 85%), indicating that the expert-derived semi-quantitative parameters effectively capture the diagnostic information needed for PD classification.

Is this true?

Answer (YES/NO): NO